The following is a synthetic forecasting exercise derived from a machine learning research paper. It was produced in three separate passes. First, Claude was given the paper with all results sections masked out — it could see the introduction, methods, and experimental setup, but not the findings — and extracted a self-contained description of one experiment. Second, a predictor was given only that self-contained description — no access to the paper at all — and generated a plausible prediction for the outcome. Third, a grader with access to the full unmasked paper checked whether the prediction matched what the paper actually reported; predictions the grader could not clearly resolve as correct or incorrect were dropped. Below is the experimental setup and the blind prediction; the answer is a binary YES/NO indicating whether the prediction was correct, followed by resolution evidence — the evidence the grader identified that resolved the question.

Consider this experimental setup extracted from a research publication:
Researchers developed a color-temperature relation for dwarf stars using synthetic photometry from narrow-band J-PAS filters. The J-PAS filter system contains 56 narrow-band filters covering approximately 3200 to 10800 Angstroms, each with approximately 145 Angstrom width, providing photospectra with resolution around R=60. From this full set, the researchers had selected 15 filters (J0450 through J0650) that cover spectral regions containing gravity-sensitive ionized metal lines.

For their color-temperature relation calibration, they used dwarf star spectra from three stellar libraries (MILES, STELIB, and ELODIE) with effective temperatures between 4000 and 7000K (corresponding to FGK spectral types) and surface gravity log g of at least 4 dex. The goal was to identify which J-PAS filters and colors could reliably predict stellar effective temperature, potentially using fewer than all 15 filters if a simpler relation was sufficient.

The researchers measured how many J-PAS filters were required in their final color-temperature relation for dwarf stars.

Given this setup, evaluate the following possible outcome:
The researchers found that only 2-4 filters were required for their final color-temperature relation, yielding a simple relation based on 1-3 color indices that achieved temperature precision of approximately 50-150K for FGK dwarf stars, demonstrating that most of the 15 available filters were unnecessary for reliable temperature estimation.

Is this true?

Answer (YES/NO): NO